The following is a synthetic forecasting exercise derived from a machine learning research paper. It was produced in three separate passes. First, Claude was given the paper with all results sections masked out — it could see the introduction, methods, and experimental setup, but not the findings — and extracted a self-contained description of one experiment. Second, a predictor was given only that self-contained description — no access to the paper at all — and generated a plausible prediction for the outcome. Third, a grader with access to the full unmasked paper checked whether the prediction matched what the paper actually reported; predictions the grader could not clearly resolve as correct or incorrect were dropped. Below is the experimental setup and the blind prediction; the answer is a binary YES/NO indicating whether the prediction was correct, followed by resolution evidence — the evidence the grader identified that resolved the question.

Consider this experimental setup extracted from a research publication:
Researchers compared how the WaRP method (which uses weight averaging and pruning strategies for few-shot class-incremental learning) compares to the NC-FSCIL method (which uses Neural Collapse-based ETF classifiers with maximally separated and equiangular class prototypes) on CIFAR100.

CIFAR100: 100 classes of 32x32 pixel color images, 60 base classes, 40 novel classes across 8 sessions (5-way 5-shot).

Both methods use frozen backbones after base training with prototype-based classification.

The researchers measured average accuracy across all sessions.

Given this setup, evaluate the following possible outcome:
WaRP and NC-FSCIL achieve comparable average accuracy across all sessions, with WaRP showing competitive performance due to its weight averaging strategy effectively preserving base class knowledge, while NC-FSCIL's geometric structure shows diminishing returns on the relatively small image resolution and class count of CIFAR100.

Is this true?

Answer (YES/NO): NO